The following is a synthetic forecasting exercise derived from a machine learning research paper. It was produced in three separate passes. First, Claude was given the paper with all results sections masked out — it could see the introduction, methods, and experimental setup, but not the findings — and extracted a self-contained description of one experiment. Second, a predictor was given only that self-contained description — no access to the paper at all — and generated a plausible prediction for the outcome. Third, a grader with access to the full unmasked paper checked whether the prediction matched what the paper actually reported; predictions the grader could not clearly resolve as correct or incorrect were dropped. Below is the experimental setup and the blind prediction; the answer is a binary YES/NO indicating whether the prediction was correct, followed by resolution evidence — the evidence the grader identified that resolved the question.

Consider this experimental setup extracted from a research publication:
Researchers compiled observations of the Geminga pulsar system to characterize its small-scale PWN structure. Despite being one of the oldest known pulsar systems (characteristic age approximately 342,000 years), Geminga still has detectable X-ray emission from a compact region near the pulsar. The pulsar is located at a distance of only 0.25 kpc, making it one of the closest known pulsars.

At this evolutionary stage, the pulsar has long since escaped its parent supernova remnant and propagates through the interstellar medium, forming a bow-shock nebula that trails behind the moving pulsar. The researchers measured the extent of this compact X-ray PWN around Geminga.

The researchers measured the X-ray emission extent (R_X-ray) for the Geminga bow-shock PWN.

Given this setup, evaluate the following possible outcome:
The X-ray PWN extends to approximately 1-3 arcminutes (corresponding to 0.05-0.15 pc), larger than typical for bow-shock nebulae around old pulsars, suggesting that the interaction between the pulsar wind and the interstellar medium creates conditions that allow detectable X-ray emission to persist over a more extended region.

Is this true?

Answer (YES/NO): YES